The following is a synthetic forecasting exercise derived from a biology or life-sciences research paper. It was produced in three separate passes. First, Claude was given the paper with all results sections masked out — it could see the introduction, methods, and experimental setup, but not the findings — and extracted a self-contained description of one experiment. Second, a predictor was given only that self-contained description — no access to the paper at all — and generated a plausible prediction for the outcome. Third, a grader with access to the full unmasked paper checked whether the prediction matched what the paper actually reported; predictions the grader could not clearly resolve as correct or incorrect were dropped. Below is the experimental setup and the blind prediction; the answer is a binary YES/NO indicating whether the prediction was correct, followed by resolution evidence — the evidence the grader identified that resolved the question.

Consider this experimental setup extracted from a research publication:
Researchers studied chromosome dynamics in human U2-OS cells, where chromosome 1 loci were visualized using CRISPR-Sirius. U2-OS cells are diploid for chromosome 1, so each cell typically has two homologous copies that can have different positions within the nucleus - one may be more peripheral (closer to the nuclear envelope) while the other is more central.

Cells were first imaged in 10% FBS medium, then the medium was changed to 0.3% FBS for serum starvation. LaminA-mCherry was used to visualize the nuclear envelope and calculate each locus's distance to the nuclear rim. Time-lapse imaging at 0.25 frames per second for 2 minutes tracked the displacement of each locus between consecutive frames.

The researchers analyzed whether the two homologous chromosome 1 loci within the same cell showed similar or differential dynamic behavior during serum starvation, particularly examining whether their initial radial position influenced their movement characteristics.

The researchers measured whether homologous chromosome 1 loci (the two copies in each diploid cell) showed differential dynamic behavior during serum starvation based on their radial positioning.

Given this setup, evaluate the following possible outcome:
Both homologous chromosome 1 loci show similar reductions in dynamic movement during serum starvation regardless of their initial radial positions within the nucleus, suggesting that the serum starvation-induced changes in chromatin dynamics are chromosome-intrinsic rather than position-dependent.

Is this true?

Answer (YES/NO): NO